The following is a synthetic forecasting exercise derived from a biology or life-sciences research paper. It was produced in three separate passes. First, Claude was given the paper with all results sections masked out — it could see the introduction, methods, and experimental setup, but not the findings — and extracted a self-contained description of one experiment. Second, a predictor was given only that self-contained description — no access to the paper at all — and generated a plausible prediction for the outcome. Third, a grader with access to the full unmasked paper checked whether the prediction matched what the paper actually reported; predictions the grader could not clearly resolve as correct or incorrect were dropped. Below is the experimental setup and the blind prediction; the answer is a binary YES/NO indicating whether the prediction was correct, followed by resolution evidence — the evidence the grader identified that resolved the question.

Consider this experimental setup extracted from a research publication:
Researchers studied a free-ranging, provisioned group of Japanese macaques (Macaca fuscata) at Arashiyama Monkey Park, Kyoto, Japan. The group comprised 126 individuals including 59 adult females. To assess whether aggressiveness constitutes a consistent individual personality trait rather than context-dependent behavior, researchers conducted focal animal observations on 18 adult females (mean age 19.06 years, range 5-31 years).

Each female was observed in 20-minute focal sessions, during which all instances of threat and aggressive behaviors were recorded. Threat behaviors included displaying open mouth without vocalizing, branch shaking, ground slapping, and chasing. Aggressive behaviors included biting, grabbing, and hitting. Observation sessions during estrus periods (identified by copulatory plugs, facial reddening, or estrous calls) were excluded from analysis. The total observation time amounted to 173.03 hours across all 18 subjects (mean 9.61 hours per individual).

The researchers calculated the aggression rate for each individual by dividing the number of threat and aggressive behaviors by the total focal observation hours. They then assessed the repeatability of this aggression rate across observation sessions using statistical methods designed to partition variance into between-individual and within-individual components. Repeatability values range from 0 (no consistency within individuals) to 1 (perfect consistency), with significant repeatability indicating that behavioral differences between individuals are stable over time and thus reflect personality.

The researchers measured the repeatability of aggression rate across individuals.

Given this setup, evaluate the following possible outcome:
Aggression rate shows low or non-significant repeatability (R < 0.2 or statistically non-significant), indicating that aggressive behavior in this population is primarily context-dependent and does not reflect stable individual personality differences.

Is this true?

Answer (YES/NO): NO